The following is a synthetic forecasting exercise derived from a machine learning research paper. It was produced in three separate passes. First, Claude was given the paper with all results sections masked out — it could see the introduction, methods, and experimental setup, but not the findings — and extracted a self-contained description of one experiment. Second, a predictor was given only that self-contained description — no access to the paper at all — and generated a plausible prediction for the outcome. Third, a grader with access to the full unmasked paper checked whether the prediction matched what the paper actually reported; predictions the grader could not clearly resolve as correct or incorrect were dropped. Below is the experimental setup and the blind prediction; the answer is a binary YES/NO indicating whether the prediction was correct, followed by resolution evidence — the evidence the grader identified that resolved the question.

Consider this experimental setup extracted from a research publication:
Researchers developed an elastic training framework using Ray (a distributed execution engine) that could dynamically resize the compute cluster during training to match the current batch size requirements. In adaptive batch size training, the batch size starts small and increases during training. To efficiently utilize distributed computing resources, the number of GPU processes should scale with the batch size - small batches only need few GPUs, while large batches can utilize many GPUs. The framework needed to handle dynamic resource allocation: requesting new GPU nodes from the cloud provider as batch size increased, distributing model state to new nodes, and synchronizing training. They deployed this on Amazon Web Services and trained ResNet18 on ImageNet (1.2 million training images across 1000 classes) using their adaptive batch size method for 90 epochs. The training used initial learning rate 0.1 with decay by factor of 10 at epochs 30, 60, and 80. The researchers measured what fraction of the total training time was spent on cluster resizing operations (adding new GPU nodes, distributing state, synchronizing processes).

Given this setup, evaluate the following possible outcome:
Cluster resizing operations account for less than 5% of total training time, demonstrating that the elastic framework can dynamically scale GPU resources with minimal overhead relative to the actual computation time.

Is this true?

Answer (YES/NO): YES